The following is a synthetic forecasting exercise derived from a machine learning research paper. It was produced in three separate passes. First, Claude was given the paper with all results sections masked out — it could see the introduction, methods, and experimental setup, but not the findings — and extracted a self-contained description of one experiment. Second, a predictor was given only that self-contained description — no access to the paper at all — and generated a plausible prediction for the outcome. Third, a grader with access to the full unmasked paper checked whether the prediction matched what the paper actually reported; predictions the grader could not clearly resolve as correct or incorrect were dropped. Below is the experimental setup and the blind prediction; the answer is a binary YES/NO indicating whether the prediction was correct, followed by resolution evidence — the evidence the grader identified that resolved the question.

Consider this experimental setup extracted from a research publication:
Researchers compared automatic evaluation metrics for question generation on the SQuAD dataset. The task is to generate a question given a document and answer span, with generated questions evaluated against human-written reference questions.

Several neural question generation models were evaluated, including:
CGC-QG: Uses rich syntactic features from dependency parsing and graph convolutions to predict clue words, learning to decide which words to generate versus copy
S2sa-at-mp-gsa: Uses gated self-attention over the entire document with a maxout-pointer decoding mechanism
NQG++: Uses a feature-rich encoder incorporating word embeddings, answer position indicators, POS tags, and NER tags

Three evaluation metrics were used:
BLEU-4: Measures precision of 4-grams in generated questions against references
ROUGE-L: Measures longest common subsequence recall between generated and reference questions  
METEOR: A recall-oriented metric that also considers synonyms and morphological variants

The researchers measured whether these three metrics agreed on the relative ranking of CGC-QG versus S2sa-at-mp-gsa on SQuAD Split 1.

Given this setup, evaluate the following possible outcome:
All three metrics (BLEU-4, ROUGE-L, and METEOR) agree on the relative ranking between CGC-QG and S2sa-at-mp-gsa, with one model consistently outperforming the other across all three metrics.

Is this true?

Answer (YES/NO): NO